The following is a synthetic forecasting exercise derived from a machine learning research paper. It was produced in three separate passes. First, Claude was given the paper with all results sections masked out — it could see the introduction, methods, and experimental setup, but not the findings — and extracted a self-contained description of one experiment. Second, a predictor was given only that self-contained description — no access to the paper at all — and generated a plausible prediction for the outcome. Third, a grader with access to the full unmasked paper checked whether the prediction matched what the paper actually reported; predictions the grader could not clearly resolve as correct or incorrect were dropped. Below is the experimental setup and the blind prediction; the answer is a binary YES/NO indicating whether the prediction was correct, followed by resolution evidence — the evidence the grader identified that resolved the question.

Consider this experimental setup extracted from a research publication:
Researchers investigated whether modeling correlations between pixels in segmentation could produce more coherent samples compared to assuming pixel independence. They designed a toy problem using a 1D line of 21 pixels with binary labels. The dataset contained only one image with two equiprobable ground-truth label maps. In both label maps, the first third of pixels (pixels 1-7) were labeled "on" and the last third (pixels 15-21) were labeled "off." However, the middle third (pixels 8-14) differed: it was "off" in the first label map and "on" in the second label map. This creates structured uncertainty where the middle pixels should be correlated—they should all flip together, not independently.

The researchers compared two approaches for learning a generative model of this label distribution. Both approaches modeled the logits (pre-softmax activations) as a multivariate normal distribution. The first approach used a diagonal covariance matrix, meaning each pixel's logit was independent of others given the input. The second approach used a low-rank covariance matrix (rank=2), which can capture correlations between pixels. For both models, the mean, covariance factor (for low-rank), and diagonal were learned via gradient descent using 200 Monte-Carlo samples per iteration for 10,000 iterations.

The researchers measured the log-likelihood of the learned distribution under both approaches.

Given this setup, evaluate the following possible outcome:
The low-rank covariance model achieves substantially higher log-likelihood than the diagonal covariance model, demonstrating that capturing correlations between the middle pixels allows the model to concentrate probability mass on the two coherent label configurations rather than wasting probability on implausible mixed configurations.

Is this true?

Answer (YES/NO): YES